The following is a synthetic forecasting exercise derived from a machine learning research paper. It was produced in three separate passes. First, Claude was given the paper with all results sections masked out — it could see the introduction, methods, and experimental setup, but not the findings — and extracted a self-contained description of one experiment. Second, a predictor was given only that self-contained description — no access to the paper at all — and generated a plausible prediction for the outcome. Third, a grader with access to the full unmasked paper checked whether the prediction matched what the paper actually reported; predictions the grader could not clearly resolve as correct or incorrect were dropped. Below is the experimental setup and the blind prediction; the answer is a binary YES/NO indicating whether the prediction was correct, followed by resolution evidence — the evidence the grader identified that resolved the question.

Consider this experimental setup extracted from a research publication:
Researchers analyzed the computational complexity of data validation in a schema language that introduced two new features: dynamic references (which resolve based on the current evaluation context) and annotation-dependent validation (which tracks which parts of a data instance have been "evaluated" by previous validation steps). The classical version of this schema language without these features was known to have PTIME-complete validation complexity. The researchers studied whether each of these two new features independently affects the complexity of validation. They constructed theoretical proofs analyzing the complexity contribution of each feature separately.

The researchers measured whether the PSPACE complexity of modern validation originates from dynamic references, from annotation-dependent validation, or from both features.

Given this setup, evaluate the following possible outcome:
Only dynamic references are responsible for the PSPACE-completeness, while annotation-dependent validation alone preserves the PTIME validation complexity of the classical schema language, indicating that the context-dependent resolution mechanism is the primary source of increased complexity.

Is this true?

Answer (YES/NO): YES